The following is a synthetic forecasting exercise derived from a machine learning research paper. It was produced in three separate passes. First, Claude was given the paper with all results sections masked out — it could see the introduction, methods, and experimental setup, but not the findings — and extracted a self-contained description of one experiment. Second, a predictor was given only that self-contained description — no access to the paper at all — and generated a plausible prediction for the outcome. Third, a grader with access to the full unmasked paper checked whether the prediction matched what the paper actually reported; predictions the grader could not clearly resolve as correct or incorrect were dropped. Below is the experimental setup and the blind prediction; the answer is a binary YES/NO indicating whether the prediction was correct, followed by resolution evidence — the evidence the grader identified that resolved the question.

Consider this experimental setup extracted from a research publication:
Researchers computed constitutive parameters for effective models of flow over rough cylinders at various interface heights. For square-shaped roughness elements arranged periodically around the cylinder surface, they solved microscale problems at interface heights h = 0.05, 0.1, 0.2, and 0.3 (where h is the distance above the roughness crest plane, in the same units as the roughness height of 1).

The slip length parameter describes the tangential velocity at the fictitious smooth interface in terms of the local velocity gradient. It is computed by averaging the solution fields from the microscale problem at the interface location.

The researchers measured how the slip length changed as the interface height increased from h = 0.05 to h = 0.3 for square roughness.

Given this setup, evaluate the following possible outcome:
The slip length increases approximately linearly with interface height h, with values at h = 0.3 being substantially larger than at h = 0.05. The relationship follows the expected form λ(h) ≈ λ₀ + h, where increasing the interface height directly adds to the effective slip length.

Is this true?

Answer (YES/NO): YES